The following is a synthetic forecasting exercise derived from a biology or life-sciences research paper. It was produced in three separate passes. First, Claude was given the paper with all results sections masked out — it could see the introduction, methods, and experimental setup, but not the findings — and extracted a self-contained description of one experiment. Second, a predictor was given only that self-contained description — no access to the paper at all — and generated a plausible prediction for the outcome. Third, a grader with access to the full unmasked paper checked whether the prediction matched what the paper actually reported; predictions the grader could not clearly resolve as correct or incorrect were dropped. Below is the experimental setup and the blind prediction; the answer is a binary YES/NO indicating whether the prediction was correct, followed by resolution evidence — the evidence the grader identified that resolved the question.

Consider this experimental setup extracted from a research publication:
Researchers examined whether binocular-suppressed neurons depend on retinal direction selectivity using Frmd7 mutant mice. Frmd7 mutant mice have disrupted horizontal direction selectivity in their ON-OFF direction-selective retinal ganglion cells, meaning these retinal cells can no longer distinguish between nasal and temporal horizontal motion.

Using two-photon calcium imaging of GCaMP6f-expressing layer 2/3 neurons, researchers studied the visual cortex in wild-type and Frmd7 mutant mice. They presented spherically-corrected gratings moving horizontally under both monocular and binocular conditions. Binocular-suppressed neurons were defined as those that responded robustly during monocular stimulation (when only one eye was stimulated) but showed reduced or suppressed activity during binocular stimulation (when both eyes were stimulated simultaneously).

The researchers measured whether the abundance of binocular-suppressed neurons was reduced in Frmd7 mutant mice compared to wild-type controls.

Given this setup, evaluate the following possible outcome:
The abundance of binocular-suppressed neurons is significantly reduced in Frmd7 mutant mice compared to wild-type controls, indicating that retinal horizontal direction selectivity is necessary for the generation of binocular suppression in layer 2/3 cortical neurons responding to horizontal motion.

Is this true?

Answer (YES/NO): NO